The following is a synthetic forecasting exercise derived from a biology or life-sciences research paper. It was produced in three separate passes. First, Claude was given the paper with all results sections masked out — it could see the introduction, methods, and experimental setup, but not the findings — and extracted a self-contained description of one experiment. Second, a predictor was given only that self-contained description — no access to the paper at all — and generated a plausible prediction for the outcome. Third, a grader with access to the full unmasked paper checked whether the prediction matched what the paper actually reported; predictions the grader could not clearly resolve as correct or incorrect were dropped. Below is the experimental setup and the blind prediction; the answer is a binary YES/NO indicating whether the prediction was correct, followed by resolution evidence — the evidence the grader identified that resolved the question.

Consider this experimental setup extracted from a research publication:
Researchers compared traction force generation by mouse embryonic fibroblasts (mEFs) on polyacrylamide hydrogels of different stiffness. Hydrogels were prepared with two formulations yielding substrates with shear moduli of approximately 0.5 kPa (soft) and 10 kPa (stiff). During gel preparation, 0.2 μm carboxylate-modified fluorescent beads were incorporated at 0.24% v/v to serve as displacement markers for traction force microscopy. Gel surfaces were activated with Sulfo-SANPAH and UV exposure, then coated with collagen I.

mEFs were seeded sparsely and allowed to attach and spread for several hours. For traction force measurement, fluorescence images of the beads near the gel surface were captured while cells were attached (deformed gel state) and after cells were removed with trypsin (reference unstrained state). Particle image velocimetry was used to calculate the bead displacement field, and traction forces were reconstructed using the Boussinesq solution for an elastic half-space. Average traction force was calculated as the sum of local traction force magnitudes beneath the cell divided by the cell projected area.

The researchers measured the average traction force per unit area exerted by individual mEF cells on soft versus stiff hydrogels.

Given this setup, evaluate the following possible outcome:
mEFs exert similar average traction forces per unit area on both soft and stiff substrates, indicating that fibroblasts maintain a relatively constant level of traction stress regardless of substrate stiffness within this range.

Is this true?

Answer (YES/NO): NO